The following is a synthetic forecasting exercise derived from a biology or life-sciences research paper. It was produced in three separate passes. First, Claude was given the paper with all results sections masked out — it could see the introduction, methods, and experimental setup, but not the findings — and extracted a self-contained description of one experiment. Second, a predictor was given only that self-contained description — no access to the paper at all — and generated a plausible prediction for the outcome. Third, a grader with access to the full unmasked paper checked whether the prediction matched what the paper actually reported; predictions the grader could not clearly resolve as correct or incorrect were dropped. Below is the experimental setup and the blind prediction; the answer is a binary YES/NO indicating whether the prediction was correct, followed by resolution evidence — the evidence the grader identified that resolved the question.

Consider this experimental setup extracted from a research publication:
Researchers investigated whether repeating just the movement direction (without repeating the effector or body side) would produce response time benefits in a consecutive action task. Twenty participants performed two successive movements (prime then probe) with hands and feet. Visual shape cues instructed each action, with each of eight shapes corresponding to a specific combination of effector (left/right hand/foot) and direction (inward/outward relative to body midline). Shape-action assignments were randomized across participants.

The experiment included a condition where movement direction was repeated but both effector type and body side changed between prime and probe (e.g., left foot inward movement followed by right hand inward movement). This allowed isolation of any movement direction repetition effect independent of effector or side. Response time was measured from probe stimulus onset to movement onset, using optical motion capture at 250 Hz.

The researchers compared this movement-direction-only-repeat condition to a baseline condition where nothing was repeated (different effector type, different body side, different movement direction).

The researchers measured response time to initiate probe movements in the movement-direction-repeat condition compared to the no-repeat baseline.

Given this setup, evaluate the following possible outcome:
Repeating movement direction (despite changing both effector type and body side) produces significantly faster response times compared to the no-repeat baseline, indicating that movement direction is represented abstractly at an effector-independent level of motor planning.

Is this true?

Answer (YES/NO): NO